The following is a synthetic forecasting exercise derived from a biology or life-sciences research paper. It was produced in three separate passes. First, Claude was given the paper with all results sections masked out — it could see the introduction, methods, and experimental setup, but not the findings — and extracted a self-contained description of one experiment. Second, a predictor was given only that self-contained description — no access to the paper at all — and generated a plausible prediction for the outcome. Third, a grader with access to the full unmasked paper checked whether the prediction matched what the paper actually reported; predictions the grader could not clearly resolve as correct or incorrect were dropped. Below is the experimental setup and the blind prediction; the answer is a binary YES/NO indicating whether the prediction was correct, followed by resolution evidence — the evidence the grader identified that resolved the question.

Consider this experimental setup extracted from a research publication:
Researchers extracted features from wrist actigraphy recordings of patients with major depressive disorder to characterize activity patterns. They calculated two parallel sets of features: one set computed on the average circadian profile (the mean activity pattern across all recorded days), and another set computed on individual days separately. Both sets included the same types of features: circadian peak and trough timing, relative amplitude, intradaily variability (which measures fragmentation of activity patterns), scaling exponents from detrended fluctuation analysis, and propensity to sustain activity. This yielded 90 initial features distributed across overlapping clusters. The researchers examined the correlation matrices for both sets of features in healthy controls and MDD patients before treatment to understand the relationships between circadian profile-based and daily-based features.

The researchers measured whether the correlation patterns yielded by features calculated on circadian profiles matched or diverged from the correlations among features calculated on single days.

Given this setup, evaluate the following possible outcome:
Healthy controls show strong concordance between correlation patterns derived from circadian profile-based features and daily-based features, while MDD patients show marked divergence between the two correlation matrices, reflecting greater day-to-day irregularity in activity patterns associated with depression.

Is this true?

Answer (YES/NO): NO